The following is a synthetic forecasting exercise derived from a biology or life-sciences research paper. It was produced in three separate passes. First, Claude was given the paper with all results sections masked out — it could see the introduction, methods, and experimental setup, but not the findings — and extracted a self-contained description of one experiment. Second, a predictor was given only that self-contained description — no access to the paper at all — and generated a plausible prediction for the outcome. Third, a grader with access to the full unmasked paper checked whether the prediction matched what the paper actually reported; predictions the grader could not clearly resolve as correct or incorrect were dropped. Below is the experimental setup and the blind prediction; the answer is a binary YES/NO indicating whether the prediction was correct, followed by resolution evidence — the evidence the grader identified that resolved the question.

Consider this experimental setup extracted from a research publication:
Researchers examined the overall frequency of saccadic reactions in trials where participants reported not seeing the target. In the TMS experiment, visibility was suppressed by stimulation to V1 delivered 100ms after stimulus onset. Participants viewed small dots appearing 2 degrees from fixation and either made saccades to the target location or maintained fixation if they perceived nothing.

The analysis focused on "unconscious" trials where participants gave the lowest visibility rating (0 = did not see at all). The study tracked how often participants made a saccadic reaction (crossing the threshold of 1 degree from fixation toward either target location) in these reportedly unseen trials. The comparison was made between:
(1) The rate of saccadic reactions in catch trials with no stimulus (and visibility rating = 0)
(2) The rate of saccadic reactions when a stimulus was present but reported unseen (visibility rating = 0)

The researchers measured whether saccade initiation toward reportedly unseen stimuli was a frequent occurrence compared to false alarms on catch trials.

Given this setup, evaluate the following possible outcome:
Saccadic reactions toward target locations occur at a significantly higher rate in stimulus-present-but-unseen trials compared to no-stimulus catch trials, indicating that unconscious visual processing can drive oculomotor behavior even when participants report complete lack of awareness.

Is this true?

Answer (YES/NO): YES